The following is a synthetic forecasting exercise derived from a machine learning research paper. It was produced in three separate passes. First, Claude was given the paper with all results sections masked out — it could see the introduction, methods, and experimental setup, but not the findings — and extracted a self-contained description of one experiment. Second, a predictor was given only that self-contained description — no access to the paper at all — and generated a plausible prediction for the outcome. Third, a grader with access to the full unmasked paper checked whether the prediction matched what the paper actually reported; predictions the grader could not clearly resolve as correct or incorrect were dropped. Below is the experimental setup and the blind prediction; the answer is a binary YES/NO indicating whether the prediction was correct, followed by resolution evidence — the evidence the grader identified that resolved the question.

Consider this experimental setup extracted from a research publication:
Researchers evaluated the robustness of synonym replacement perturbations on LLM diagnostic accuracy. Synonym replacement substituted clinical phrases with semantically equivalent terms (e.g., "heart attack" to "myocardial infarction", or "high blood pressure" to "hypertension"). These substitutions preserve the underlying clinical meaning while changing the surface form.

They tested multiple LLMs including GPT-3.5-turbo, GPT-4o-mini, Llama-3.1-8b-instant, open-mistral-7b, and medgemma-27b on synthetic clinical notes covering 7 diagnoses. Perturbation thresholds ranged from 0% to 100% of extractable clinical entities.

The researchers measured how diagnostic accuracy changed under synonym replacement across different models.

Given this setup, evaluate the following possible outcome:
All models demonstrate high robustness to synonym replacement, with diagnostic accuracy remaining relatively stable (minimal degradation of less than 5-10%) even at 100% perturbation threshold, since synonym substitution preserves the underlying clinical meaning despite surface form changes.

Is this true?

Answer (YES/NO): NO